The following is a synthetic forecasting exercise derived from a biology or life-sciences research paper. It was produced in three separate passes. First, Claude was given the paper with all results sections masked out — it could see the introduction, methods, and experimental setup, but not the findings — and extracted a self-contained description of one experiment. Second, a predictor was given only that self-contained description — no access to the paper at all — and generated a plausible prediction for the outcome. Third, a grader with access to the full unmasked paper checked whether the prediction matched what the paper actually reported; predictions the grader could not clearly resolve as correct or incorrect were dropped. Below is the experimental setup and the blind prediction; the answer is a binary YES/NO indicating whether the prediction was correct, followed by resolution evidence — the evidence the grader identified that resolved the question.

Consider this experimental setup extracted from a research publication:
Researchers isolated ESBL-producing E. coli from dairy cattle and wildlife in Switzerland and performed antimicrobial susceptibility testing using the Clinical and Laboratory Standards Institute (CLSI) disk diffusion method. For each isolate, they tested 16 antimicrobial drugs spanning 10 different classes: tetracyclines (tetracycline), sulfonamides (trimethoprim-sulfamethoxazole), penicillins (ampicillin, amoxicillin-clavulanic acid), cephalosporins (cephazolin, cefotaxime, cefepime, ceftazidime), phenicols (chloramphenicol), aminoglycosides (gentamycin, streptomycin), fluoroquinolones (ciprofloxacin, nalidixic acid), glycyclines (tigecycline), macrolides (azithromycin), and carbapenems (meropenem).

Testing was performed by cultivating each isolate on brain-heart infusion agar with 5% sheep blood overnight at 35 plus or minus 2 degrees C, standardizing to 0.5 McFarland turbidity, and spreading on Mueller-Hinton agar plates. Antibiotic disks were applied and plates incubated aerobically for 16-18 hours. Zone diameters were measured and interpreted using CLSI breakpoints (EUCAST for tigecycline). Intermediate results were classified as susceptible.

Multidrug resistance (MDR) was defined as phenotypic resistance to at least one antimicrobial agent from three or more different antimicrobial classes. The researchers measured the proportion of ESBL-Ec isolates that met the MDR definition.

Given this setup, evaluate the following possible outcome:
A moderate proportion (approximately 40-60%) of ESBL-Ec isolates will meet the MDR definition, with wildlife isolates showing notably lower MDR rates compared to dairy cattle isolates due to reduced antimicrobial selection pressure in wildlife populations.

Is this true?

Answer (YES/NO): NO